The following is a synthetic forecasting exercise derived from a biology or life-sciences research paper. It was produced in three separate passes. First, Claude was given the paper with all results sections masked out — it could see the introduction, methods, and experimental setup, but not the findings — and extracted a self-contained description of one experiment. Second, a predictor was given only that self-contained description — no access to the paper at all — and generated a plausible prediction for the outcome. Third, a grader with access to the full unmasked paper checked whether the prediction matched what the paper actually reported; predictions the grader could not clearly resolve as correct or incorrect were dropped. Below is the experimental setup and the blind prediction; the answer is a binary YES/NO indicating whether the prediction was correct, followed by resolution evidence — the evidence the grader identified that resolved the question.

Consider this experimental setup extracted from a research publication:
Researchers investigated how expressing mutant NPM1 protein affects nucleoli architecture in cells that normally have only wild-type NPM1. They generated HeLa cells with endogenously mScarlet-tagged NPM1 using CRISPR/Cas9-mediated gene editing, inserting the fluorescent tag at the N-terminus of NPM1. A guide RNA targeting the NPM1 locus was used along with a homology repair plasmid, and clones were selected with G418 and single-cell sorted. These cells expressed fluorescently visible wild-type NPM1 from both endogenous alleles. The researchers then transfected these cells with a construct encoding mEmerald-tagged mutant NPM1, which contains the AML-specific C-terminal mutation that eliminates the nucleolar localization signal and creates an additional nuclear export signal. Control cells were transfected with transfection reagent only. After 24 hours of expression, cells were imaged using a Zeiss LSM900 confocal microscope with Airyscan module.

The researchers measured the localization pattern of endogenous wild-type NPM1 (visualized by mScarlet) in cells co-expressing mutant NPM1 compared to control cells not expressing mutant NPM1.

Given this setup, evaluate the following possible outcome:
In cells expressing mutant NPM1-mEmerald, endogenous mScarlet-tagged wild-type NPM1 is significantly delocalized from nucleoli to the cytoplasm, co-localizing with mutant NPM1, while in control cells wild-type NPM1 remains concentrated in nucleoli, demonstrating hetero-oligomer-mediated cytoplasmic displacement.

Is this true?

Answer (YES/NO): NO